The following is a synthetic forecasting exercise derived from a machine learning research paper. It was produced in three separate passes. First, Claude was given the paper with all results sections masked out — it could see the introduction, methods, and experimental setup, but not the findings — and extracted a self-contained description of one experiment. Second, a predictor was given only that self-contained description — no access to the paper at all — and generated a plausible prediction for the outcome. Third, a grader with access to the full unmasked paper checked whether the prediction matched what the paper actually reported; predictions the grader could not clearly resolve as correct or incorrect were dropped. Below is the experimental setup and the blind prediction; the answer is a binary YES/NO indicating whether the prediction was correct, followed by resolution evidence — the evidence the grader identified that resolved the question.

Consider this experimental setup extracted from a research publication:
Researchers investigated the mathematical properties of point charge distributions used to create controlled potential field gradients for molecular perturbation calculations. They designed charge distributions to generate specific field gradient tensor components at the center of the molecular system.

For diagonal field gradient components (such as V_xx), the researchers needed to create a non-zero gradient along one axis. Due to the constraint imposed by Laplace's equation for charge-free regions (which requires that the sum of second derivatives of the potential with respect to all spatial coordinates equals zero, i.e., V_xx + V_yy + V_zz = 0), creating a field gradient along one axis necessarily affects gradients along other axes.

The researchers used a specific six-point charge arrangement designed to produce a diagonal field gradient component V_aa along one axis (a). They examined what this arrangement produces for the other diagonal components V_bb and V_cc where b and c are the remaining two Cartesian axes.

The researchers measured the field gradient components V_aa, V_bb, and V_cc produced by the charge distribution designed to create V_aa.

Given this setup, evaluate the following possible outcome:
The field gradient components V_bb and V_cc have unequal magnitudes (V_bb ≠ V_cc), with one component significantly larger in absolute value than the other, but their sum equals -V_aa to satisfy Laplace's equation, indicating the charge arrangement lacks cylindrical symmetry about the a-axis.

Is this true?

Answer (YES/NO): YES